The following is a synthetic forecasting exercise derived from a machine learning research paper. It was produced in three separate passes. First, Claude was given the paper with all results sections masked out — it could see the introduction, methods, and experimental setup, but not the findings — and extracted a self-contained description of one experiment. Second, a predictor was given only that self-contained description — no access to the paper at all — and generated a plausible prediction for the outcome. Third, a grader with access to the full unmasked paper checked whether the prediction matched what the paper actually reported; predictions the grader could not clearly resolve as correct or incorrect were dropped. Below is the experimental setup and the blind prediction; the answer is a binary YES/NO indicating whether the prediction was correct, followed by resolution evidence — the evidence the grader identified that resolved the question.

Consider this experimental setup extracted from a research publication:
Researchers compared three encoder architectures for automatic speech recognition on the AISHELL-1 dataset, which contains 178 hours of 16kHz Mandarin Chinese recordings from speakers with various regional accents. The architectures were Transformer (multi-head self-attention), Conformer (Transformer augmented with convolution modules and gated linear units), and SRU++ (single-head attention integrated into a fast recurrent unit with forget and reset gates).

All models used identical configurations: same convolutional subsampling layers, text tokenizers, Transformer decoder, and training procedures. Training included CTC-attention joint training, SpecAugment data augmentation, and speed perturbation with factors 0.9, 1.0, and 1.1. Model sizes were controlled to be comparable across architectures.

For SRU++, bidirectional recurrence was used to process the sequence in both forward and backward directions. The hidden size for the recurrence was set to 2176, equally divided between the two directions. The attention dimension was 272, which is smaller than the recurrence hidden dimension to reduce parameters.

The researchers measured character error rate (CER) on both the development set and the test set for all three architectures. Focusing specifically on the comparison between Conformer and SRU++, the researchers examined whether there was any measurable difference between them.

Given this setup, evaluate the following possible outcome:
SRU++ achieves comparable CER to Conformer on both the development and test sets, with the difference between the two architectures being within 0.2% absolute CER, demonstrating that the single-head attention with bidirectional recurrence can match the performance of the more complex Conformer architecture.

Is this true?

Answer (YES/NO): YES